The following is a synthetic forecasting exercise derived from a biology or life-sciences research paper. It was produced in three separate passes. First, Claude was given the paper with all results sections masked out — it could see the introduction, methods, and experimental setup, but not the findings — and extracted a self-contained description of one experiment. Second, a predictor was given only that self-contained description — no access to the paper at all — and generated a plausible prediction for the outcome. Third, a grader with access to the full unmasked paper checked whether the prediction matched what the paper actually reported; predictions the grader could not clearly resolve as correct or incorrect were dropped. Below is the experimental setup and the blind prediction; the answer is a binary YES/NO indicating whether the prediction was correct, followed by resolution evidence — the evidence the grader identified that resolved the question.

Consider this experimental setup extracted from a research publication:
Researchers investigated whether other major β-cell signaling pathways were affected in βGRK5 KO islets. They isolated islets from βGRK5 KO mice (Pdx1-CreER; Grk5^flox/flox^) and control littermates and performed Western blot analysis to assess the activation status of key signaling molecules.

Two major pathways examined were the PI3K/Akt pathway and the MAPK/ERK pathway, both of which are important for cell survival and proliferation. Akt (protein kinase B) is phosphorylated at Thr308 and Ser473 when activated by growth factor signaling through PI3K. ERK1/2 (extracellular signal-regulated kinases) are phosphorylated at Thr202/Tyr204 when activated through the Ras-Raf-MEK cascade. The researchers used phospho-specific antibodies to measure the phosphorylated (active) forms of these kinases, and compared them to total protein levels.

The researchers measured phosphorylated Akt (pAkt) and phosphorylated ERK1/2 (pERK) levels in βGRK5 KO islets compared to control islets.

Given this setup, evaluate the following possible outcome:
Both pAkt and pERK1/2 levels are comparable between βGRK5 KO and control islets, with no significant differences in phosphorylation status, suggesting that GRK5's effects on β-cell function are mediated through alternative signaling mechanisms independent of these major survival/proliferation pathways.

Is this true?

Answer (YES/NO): YES